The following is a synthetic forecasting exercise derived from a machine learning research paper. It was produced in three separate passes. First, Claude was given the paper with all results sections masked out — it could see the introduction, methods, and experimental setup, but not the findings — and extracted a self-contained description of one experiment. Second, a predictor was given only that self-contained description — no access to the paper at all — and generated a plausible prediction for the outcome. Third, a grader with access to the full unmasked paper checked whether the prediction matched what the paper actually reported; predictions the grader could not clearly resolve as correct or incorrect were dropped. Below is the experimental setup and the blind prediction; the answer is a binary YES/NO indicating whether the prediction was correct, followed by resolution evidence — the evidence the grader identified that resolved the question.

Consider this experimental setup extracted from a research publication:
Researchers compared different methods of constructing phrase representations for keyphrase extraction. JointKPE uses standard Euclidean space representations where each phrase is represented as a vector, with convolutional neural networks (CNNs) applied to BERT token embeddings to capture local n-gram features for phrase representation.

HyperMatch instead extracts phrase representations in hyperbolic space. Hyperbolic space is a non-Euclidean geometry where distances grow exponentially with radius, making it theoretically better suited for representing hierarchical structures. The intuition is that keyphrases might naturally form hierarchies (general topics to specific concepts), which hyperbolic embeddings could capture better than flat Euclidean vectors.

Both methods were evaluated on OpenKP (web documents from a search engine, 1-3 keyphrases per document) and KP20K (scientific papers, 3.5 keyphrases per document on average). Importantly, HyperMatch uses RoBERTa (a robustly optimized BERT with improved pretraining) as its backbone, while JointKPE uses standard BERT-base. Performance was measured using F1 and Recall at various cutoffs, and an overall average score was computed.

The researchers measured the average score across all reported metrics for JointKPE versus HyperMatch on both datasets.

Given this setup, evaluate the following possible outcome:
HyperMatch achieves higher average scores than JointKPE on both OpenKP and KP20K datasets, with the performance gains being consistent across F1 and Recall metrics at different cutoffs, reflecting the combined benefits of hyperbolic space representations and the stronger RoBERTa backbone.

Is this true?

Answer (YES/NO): NO